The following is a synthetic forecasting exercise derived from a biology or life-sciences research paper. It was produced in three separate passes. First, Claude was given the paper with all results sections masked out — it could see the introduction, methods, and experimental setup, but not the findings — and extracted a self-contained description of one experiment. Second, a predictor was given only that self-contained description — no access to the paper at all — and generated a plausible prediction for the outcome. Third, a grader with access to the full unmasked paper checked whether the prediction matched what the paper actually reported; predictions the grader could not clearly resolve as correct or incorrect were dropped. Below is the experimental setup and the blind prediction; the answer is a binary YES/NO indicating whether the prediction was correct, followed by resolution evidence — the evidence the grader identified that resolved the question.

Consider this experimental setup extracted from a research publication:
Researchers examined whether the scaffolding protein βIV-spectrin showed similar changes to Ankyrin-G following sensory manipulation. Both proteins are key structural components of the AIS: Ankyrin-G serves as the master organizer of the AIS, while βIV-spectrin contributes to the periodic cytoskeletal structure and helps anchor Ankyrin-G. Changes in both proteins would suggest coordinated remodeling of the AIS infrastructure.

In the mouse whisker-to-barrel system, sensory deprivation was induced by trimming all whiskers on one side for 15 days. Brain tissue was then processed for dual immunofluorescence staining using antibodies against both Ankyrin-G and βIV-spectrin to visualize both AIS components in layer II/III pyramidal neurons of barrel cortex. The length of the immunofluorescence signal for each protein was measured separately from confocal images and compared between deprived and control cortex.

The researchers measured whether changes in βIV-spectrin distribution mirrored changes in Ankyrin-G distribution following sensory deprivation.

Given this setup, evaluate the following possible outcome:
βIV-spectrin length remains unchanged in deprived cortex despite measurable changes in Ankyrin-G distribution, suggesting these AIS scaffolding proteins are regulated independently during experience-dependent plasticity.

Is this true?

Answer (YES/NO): NO